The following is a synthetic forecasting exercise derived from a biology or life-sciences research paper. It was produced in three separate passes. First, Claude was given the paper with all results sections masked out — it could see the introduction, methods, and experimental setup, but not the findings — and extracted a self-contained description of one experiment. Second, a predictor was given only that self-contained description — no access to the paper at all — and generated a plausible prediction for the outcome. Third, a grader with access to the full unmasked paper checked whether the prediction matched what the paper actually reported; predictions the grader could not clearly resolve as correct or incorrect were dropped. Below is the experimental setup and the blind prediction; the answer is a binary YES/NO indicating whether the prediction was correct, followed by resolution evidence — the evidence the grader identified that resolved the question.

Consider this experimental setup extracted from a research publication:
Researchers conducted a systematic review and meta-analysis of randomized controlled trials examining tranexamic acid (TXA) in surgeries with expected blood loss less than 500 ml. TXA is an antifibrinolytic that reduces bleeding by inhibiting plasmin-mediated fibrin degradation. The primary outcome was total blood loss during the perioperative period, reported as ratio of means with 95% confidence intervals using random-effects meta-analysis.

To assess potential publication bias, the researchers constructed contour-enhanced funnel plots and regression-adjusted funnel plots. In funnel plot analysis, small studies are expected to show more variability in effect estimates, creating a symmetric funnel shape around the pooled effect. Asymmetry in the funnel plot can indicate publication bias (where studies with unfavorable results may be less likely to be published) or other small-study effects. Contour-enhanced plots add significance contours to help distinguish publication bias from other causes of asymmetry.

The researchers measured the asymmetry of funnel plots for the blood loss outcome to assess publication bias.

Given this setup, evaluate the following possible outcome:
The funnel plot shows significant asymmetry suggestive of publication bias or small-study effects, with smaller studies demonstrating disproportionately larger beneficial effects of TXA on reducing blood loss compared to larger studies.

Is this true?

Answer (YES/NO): NO